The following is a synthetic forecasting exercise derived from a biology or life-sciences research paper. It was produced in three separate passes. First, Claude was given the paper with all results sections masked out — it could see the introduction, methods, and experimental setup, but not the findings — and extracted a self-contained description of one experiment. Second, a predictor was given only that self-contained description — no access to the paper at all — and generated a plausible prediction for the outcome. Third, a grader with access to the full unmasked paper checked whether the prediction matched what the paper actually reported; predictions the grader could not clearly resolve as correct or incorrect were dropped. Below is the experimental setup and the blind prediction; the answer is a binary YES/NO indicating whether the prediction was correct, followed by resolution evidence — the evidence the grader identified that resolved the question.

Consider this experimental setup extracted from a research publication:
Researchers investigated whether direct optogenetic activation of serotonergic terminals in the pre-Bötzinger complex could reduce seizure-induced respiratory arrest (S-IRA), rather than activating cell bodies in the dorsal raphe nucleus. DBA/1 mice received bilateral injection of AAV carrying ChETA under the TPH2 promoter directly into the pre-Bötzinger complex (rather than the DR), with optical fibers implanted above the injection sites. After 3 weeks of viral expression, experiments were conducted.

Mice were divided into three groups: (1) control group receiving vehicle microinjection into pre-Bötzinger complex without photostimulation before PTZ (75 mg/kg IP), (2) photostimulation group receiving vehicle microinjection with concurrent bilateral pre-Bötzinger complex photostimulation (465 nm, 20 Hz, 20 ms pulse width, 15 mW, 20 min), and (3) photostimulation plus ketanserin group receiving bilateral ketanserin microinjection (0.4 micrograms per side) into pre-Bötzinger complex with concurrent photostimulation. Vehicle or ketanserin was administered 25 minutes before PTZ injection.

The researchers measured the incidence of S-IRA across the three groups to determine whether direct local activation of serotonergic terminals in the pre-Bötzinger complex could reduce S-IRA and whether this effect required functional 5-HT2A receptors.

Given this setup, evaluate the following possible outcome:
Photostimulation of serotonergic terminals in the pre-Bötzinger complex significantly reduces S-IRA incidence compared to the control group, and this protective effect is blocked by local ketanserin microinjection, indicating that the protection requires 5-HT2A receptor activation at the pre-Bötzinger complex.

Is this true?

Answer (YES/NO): NO